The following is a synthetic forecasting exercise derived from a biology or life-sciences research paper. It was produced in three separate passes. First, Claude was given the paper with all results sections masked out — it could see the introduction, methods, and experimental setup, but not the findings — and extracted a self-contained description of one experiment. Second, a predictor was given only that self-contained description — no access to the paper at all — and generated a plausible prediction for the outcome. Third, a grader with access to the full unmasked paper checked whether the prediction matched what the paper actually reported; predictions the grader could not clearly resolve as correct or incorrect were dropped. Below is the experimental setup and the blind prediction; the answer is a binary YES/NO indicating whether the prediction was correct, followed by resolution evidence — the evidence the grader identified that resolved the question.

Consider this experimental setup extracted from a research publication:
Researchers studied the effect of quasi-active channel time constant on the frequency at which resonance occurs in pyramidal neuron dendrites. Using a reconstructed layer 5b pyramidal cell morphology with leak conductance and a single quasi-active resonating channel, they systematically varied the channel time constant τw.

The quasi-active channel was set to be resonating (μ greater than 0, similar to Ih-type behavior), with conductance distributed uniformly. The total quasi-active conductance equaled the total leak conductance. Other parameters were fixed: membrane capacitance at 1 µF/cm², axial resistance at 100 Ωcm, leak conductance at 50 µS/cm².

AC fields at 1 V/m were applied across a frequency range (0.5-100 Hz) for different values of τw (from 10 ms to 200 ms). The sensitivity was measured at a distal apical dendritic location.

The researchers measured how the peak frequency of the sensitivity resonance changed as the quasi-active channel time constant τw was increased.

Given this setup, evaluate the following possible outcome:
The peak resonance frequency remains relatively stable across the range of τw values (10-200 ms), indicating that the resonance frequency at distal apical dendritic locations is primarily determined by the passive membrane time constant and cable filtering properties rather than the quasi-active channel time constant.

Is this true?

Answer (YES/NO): NO